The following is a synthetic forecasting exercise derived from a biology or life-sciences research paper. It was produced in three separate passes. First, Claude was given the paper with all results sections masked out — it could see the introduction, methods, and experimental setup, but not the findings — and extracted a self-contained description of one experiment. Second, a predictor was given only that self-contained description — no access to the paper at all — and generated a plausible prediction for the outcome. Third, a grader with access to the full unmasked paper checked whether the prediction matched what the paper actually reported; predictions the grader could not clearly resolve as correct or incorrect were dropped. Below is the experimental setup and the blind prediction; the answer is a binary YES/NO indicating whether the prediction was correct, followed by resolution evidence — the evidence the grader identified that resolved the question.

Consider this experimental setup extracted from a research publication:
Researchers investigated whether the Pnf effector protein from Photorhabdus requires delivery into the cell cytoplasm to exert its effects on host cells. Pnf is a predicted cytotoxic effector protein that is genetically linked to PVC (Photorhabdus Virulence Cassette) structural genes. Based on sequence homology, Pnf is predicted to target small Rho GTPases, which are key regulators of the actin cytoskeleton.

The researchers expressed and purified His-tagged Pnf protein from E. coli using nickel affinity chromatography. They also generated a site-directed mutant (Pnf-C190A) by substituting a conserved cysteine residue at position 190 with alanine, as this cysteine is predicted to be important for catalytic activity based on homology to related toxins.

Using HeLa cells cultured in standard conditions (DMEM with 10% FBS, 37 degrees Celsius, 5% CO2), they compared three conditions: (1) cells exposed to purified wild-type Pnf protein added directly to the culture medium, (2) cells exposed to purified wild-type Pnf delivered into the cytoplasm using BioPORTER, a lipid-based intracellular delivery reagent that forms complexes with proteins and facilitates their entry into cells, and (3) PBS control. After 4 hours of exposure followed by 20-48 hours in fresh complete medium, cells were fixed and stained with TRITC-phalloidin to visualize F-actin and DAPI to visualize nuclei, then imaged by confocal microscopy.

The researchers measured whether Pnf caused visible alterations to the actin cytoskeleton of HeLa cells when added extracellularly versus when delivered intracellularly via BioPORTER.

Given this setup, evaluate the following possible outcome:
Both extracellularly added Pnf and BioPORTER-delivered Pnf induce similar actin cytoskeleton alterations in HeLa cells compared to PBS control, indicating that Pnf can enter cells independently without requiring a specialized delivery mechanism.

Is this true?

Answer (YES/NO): NO